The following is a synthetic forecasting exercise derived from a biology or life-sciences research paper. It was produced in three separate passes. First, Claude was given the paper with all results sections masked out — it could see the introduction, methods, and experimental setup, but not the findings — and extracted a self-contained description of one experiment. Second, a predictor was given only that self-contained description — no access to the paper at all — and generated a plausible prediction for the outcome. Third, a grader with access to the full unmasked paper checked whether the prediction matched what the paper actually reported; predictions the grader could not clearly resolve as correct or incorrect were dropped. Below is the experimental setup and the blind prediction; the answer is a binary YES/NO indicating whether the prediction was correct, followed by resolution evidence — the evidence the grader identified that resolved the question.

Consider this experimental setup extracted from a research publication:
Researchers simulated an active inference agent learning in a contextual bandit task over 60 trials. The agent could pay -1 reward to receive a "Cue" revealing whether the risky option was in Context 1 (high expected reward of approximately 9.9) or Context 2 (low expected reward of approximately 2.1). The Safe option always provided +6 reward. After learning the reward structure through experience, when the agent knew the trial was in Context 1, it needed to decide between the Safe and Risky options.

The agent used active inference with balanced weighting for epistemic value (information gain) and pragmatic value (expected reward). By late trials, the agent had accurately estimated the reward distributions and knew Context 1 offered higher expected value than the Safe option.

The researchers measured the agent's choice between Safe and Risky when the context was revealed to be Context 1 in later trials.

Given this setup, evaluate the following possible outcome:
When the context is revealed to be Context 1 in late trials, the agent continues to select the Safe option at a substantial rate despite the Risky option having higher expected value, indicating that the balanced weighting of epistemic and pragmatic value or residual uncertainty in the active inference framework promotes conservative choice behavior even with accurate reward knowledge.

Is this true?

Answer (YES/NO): NO